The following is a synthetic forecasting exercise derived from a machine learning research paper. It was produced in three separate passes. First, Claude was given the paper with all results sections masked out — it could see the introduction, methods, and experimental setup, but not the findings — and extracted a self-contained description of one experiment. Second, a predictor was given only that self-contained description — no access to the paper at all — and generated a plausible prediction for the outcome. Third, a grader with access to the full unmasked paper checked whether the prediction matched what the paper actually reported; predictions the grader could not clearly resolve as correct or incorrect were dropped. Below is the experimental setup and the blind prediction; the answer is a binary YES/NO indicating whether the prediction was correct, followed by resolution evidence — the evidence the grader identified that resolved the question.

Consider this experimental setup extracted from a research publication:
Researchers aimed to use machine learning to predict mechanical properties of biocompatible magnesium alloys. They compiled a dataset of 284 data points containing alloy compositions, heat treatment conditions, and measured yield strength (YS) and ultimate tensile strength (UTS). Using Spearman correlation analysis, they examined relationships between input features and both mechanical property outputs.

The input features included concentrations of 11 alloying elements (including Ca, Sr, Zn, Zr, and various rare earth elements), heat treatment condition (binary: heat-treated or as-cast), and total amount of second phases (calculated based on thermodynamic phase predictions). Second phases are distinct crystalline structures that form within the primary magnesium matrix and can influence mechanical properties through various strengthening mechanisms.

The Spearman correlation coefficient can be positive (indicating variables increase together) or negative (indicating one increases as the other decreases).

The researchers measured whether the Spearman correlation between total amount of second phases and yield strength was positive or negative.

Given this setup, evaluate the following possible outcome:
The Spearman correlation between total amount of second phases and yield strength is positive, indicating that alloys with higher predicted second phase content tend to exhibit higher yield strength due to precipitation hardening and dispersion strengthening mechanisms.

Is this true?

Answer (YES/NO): YES